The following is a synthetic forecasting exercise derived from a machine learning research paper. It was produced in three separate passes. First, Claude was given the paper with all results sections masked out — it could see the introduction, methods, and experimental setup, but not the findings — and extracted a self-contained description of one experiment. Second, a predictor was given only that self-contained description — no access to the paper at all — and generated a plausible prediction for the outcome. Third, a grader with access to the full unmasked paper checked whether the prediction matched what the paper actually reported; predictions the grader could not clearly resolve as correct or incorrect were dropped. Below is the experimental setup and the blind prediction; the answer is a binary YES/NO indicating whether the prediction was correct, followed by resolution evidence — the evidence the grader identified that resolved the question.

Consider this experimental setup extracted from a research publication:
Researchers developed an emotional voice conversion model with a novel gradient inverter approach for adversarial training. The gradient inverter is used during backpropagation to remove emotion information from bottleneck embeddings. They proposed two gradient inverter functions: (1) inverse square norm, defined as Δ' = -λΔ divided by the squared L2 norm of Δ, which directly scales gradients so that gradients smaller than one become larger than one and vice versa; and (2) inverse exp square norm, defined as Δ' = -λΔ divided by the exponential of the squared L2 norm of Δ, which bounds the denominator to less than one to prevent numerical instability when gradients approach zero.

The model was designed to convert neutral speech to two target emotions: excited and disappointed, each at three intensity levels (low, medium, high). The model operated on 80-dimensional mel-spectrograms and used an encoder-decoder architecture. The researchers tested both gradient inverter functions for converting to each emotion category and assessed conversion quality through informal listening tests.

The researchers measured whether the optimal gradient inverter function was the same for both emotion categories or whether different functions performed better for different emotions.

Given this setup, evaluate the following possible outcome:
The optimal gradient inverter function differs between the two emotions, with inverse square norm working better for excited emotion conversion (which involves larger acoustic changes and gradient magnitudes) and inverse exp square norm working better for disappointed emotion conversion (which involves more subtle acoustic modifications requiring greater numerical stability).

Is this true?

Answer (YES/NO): NO